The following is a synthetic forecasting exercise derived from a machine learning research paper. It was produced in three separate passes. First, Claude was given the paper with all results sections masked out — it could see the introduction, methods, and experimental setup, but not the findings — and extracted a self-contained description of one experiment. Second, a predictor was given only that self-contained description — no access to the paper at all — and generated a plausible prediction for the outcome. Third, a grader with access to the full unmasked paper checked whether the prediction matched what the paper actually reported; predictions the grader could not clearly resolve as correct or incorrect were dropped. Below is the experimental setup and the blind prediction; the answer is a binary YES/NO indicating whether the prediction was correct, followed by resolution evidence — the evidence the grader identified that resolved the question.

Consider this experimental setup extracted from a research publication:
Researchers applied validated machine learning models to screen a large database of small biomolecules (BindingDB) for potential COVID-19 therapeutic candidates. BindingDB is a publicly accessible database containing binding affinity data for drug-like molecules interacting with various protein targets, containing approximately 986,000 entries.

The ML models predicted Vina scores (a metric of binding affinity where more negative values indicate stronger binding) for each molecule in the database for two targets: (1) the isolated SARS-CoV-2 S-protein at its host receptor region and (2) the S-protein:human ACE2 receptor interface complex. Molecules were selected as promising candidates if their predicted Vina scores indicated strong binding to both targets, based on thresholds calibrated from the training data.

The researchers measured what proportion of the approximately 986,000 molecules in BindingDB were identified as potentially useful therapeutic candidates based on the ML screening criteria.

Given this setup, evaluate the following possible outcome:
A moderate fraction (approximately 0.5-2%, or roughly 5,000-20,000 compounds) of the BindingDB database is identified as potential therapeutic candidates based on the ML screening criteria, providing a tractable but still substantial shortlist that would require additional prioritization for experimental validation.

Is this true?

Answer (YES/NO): YES